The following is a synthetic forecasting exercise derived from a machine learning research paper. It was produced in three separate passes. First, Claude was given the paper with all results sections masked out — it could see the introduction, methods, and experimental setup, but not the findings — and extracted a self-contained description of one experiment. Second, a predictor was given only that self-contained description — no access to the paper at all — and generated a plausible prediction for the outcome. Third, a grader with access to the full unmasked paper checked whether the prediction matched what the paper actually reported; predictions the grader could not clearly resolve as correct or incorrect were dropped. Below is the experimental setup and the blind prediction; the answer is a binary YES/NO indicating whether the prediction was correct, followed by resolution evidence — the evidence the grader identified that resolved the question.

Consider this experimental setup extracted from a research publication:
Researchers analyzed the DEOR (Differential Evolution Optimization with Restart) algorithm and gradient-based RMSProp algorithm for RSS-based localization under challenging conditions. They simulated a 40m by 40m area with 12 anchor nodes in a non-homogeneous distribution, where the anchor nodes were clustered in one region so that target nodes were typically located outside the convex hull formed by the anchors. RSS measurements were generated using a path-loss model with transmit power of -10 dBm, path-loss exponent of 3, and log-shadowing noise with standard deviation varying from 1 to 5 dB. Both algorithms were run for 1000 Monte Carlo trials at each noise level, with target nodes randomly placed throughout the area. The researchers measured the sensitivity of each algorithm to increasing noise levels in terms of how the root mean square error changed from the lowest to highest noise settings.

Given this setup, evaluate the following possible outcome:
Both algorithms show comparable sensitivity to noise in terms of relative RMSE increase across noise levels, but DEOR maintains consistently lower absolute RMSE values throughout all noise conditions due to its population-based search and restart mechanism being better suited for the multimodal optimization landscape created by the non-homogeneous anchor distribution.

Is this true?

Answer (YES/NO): NO